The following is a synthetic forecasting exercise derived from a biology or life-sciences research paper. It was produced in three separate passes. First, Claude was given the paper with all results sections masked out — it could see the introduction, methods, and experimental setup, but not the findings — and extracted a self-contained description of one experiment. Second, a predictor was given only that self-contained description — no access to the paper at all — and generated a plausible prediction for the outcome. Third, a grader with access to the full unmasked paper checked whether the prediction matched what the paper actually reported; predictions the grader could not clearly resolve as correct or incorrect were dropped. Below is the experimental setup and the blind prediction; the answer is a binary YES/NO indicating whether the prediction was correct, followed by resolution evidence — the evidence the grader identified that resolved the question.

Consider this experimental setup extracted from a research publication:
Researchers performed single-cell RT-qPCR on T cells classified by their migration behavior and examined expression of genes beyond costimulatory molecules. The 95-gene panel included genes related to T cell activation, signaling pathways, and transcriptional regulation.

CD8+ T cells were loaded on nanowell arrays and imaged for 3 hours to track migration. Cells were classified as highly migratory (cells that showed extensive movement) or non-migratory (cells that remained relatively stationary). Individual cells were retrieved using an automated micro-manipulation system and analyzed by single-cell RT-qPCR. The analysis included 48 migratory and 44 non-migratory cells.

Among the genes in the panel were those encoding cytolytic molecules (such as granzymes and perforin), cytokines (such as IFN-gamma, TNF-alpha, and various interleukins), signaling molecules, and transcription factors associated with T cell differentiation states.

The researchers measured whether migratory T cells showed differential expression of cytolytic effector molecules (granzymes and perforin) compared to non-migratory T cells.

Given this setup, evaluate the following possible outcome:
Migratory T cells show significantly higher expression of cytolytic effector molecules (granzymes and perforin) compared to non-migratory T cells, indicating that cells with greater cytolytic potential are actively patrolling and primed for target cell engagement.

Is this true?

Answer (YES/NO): NO